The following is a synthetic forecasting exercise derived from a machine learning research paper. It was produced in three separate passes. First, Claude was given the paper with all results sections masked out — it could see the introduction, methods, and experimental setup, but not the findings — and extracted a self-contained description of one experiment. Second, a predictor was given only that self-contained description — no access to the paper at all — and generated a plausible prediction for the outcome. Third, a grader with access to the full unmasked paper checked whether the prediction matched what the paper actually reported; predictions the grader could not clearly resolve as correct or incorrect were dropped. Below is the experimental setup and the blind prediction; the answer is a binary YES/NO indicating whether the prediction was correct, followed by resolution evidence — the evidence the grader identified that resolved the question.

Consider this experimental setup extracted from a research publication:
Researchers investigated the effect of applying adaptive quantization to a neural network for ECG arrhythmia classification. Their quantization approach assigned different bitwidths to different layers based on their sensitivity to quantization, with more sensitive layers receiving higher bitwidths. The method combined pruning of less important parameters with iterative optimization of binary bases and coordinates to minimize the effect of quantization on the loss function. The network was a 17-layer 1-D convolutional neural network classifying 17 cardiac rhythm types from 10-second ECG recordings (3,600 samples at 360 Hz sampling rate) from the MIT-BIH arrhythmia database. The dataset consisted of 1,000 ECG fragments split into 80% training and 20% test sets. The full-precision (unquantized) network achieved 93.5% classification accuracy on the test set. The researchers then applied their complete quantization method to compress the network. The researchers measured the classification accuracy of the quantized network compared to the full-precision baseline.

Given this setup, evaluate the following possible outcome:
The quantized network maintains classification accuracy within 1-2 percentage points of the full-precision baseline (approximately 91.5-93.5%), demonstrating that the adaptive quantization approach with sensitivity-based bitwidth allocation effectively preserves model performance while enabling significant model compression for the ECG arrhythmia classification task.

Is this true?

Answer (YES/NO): NO